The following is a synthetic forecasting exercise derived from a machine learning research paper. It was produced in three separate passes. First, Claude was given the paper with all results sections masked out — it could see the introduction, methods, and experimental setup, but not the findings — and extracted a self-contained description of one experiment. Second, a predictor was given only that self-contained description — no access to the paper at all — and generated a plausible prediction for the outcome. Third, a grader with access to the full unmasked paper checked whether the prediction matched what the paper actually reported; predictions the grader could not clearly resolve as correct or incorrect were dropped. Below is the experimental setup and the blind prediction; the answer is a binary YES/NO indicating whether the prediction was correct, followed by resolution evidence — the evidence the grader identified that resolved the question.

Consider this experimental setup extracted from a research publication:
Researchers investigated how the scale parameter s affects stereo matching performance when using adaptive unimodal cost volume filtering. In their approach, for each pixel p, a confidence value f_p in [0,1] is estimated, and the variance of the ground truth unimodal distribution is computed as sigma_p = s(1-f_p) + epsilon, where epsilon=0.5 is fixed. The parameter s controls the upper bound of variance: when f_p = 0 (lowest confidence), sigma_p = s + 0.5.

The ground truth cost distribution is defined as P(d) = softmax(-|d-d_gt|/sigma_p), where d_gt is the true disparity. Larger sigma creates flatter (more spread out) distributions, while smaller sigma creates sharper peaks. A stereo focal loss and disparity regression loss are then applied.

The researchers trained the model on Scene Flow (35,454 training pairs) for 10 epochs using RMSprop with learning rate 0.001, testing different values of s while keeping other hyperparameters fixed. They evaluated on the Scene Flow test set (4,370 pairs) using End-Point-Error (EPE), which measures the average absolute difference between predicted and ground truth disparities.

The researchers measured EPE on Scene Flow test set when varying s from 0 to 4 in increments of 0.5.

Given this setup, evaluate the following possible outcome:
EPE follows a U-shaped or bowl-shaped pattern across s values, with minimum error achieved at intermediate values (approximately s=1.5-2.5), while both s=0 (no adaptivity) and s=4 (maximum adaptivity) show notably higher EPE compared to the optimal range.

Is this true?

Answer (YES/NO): NO